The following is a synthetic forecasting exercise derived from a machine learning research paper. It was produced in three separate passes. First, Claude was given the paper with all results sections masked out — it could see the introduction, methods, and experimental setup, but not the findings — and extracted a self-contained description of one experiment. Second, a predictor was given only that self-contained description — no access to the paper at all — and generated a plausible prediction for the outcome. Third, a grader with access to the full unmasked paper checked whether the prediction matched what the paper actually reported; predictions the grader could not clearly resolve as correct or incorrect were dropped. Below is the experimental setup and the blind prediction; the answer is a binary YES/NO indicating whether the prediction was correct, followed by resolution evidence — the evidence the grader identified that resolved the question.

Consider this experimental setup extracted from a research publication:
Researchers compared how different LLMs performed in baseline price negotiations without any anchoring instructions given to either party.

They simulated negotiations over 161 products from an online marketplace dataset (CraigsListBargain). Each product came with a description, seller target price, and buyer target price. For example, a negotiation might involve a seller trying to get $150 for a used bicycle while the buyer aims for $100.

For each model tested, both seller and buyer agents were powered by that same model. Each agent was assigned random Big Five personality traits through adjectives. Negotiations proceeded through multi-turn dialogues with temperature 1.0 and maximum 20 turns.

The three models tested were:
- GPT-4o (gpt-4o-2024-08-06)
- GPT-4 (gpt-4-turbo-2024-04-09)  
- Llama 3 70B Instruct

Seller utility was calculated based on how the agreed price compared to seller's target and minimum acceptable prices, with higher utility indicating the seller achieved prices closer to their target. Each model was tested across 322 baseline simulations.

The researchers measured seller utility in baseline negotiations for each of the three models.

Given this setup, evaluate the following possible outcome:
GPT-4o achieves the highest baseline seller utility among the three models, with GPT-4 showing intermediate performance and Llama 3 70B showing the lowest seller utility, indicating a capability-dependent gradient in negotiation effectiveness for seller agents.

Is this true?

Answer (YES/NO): YES